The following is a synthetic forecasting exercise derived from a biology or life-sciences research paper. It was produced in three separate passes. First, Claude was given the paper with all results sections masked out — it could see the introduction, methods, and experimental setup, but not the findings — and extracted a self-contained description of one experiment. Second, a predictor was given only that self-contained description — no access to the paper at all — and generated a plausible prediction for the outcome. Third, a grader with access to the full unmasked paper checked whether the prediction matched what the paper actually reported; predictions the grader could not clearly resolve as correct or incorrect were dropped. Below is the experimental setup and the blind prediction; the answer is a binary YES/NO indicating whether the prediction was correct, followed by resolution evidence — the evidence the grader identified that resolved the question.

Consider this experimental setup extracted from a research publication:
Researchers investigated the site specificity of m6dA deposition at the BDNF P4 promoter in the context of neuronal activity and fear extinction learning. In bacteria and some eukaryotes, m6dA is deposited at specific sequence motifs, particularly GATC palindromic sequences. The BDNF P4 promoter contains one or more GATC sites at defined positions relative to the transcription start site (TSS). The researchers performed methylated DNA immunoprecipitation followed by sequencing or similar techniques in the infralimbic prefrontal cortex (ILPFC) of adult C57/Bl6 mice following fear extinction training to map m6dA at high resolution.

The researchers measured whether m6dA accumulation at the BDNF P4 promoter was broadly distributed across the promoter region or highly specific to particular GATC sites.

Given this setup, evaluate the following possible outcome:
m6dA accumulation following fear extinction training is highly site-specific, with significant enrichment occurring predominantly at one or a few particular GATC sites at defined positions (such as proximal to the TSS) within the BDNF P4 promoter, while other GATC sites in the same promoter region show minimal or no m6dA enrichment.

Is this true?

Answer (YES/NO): YES